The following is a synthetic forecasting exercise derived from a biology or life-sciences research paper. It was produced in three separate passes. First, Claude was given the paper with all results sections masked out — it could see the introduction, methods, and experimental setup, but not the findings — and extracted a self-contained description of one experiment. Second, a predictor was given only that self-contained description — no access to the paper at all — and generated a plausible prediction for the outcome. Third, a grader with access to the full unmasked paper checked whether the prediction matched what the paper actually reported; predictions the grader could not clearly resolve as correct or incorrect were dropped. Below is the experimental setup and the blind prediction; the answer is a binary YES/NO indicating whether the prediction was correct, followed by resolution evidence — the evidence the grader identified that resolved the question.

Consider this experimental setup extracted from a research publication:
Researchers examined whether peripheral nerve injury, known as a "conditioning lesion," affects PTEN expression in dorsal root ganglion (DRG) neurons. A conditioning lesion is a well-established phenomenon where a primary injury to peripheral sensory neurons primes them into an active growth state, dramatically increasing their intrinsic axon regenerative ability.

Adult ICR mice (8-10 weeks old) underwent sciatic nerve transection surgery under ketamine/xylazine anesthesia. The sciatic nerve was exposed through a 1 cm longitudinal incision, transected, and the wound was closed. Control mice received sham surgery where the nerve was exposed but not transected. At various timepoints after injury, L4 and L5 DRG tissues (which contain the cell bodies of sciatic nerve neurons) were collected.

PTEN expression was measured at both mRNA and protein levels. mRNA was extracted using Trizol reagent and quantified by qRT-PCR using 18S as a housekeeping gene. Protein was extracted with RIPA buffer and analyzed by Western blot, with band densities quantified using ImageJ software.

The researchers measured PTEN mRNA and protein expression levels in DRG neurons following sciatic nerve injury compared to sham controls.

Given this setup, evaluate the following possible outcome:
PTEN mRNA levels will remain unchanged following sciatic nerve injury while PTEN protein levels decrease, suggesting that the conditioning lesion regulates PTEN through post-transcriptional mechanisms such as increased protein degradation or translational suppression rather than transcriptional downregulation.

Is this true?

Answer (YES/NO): NO